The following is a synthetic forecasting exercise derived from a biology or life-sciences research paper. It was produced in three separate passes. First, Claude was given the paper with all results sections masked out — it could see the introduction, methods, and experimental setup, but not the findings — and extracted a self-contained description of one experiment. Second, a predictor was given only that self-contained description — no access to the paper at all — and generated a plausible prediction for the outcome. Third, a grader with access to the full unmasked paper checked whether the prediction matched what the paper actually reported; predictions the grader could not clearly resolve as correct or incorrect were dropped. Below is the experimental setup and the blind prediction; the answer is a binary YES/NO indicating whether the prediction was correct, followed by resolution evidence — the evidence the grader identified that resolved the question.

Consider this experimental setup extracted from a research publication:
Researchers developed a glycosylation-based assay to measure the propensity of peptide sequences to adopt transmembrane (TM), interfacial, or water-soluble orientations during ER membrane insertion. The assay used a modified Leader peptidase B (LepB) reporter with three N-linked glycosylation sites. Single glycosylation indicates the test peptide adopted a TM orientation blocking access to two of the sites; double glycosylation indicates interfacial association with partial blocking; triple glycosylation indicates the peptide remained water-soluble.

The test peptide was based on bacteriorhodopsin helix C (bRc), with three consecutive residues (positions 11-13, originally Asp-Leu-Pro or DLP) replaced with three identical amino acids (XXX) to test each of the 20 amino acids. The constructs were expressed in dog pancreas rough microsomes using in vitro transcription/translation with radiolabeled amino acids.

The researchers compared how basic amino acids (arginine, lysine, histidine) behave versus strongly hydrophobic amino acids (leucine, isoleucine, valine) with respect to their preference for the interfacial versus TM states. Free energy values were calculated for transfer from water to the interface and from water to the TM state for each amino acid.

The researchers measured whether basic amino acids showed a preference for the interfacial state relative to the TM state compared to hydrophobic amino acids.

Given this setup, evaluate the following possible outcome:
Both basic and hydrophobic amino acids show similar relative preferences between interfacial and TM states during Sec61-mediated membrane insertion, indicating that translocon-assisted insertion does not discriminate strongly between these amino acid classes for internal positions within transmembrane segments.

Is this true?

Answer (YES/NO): NO